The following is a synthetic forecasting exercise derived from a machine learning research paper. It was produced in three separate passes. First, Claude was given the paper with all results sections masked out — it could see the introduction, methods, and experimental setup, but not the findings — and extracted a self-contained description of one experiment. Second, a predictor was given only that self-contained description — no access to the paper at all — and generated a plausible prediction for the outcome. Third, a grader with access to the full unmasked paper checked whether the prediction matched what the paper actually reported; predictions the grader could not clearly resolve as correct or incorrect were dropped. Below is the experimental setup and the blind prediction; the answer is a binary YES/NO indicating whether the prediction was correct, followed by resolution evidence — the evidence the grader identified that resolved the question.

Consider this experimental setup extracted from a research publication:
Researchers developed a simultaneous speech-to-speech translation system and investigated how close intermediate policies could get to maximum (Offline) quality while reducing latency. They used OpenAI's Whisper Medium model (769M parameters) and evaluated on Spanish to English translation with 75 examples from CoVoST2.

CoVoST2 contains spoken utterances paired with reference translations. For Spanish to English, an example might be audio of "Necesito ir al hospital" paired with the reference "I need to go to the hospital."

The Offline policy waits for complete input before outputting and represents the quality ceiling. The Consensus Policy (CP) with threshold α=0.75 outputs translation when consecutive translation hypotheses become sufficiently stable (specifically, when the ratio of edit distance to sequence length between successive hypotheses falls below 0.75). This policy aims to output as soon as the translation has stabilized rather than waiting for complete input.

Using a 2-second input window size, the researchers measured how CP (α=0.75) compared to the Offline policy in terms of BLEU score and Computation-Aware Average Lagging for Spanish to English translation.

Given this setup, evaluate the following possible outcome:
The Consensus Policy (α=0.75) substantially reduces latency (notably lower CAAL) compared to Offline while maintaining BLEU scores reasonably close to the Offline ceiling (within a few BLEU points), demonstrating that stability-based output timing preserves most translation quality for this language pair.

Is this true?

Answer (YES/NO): YES